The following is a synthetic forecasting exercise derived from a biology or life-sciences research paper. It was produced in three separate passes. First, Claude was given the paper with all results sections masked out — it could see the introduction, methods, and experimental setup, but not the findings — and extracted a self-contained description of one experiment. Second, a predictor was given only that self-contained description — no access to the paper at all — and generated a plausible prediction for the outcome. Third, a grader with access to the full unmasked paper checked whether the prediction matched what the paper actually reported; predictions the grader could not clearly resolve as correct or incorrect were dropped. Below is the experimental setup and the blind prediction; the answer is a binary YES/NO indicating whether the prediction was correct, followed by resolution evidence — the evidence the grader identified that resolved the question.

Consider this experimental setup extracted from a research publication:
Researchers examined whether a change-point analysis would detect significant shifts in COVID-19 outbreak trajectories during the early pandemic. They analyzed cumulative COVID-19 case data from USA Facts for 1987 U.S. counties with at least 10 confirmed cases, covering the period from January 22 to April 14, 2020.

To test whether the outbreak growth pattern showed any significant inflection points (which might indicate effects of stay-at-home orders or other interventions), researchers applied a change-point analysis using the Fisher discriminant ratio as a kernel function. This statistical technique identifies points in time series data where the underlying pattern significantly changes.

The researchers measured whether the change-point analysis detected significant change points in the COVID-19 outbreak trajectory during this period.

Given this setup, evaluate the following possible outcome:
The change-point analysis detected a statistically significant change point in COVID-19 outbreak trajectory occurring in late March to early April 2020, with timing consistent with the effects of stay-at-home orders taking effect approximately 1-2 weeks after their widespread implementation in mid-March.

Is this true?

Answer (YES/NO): NO